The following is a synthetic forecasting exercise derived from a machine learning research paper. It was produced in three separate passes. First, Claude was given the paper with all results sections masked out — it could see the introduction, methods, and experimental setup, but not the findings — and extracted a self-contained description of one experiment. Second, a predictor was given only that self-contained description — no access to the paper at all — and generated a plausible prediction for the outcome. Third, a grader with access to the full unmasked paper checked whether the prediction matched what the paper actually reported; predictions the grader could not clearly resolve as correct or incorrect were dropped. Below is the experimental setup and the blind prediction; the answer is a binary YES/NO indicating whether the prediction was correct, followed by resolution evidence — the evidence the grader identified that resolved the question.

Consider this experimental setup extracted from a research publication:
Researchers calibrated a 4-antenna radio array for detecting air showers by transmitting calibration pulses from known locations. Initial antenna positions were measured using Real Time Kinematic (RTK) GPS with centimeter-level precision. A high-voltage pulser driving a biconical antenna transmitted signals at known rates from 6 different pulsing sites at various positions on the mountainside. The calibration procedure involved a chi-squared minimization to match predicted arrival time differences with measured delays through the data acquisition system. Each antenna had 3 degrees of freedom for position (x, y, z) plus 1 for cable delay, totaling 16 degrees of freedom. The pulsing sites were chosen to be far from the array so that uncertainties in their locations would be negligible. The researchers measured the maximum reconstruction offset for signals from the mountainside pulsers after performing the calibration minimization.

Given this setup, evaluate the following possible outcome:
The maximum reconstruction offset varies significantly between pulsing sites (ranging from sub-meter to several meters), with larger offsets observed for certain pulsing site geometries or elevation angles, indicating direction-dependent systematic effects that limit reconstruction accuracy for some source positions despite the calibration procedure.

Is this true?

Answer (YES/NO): NO